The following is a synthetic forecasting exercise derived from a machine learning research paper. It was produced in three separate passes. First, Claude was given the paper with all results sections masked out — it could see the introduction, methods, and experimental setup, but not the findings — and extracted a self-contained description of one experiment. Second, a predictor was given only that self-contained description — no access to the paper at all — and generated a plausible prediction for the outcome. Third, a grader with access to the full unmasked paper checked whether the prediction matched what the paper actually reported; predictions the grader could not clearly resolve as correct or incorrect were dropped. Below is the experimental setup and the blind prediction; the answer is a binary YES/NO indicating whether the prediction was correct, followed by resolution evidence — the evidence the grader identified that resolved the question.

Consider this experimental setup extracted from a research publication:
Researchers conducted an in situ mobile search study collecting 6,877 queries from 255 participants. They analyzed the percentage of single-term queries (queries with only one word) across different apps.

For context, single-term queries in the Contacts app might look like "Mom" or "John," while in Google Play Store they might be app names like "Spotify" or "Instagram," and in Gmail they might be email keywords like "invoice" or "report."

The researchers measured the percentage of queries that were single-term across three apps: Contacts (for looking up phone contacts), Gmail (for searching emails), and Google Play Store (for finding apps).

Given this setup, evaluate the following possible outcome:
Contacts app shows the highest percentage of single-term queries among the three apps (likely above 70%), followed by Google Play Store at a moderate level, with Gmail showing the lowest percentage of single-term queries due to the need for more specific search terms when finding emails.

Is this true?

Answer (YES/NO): NO